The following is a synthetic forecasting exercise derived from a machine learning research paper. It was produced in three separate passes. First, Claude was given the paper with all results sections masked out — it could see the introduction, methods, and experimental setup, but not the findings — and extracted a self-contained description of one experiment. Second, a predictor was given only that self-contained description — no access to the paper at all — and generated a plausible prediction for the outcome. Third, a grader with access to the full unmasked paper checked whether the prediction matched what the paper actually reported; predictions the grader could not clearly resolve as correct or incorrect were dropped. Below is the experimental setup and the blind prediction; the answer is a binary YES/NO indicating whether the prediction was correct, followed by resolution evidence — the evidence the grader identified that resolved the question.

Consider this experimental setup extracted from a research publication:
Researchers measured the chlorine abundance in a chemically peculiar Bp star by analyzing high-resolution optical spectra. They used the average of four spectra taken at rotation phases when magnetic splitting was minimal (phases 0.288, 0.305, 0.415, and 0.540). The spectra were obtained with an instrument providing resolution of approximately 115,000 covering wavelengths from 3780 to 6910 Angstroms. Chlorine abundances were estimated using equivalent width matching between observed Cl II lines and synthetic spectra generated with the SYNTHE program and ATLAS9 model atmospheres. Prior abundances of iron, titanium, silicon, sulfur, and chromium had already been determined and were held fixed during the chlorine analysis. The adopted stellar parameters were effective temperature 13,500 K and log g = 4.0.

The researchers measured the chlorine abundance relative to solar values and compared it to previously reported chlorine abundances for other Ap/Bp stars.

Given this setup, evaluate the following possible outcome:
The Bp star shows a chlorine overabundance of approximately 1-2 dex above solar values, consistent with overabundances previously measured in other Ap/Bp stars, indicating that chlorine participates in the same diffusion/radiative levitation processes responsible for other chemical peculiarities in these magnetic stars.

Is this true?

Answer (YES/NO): NO